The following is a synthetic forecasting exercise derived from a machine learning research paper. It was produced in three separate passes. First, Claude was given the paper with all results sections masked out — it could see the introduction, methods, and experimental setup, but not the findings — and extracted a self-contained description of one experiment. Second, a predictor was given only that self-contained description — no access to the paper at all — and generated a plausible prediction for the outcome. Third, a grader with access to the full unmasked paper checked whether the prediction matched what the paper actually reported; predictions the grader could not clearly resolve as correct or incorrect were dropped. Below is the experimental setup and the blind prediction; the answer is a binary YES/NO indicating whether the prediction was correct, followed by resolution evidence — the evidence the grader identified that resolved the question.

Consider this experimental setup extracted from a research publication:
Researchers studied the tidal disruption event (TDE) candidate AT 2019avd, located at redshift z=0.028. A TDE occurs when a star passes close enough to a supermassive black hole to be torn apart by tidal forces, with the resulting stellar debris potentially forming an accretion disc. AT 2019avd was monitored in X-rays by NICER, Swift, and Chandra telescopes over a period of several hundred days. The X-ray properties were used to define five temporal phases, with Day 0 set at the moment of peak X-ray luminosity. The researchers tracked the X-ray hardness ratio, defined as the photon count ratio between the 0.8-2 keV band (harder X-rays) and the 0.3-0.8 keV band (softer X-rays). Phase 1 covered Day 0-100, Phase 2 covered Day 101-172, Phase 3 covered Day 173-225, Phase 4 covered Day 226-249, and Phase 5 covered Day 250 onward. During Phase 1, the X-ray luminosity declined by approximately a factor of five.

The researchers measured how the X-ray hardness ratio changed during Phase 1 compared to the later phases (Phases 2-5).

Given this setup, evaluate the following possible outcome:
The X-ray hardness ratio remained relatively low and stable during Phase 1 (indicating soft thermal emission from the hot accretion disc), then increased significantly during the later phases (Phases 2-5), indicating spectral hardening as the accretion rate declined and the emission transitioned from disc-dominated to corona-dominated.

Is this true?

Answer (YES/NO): YES